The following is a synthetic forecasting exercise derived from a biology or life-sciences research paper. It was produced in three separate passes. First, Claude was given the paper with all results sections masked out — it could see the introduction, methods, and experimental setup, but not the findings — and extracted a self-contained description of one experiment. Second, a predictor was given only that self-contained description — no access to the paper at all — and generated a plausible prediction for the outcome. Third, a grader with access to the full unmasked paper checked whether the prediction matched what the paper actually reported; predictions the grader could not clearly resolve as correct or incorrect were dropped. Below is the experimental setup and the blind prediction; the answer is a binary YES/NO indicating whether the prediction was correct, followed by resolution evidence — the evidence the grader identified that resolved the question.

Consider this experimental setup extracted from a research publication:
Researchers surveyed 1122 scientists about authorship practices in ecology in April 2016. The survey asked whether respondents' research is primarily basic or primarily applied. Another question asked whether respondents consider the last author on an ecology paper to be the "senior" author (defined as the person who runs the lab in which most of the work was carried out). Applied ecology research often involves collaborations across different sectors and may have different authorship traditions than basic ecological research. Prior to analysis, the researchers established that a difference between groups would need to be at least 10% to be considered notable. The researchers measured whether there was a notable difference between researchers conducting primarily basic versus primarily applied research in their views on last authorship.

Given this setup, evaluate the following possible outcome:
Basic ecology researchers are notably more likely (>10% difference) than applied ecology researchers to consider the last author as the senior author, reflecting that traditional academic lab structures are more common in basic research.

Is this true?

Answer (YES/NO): NO